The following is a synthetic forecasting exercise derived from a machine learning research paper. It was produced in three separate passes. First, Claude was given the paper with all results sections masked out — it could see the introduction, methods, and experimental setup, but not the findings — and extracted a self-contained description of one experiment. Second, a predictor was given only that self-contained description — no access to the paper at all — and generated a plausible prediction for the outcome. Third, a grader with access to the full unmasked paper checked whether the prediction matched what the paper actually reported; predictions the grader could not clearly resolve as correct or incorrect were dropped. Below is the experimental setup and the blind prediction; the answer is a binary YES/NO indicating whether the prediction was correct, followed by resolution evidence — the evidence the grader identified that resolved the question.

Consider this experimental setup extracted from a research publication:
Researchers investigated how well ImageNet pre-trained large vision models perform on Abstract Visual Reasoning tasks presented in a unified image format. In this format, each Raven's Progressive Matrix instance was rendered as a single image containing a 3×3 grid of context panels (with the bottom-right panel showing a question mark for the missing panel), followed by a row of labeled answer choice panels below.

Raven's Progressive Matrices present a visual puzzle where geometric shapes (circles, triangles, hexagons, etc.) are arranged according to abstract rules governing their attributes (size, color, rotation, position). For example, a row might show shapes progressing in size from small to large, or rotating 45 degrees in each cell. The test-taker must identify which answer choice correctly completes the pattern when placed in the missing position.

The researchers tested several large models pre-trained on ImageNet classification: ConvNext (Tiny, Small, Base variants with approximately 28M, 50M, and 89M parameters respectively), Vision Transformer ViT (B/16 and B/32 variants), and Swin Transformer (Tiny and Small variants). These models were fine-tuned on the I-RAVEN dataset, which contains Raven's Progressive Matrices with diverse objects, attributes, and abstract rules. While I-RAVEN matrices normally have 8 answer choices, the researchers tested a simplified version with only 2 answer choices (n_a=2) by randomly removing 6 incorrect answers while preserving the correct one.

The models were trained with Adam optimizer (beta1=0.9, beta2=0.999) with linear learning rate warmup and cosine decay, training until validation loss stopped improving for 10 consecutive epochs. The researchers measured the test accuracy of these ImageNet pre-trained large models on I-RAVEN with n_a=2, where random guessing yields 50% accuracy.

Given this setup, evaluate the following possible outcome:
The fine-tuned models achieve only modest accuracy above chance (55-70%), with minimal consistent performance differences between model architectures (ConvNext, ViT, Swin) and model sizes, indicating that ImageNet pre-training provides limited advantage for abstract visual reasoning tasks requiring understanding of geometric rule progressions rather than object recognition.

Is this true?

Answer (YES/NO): NO